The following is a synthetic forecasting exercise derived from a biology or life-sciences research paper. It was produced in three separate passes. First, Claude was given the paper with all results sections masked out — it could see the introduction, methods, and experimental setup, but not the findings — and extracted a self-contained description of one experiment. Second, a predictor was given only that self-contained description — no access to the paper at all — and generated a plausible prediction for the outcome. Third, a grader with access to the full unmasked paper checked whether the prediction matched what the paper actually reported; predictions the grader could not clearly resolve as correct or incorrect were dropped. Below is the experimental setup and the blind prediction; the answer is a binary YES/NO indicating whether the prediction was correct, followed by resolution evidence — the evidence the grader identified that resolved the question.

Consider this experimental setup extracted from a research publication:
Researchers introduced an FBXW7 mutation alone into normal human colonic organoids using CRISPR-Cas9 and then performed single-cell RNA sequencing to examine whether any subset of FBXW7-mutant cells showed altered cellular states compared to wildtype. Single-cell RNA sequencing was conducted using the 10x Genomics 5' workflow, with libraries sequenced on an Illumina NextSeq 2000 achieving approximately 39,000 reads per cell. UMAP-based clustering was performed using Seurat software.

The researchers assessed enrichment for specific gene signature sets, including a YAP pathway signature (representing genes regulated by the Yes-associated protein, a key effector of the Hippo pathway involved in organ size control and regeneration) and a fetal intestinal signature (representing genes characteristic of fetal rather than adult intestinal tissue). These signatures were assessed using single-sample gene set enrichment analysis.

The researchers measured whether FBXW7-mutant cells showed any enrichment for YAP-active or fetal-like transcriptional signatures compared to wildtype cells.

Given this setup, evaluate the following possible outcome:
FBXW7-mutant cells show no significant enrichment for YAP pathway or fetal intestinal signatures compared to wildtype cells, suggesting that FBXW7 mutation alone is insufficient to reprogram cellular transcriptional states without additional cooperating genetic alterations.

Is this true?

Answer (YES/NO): NO